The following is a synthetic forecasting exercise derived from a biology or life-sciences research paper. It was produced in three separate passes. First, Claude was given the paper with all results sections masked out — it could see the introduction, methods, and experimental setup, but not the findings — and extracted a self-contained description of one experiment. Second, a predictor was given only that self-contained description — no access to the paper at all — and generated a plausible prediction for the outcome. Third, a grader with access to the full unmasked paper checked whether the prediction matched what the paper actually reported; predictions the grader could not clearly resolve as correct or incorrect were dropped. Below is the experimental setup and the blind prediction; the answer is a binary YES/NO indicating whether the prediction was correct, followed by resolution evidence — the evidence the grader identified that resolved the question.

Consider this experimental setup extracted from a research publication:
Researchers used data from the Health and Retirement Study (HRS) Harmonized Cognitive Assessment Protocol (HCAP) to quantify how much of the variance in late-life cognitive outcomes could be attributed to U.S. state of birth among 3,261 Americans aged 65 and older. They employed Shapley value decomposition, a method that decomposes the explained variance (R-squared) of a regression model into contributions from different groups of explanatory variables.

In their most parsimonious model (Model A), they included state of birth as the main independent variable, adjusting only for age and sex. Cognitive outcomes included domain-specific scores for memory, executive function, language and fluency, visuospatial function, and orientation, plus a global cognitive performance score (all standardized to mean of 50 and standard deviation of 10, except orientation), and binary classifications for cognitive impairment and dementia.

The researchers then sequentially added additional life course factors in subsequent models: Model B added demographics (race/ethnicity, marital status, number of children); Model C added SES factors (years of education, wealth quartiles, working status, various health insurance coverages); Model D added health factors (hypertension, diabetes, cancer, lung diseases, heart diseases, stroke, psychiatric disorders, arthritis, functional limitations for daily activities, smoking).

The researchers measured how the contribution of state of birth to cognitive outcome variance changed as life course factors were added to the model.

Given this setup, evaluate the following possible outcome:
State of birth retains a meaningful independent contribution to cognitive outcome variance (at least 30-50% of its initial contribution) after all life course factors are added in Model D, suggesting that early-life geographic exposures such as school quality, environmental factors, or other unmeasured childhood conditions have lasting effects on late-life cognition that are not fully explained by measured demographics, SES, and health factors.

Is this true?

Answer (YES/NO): YES